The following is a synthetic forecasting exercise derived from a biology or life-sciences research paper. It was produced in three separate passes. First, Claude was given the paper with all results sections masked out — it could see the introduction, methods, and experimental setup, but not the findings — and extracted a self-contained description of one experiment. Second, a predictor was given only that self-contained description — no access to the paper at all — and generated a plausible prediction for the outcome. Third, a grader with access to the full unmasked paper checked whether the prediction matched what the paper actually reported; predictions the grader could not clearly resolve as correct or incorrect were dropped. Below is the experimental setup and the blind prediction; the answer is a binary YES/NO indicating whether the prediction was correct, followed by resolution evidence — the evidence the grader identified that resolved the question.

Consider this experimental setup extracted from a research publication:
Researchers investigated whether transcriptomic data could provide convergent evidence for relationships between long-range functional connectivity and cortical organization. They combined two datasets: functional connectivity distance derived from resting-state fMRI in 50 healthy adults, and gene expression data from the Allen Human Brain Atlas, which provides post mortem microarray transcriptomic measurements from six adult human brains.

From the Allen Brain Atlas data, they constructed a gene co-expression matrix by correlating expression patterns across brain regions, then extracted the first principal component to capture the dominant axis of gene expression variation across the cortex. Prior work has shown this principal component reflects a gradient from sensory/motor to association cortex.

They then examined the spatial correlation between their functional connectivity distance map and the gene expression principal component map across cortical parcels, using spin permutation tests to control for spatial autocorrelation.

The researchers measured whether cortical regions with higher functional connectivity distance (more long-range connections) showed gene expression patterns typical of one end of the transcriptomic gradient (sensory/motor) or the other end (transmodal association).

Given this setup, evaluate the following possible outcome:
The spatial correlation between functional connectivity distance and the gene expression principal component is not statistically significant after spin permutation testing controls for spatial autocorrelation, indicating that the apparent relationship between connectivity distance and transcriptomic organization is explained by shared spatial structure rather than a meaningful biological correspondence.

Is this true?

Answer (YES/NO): NO